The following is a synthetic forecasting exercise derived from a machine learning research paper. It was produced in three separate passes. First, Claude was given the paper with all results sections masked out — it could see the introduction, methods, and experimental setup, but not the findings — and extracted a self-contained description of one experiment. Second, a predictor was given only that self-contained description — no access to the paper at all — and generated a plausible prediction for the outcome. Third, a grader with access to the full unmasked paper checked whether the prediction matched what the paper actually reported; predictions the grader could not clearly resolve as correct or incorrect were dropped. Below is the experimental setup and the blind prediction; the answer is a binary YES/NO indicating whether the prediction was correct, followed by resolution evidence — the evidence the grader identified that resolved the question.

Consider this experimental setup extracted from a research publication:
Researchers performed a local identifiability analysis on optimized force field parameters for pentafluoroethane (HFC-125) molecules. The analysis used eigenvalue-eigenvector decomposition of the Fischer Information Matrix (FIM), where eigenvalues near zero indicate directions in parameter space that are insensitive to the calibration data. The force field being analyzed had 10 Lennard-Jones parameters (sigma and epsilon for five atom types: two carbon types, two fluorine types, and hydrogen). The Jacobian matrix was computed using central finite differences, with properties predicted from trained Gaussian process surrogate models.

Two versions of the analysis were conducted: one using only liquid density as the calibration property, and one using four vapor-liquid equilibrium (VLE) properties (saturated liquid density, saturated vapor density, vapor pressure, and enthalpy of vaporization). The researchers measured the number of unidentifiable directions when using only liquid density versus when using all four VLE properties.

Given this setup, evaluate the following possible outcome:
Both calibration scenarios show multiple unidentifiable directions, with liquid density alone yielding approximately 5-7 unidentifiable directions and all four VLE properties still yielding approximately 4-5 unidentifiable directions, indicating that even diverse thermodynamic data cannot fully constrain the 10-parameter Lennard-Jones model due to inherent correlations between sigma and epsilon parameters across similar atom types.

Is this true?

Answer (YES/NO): NO